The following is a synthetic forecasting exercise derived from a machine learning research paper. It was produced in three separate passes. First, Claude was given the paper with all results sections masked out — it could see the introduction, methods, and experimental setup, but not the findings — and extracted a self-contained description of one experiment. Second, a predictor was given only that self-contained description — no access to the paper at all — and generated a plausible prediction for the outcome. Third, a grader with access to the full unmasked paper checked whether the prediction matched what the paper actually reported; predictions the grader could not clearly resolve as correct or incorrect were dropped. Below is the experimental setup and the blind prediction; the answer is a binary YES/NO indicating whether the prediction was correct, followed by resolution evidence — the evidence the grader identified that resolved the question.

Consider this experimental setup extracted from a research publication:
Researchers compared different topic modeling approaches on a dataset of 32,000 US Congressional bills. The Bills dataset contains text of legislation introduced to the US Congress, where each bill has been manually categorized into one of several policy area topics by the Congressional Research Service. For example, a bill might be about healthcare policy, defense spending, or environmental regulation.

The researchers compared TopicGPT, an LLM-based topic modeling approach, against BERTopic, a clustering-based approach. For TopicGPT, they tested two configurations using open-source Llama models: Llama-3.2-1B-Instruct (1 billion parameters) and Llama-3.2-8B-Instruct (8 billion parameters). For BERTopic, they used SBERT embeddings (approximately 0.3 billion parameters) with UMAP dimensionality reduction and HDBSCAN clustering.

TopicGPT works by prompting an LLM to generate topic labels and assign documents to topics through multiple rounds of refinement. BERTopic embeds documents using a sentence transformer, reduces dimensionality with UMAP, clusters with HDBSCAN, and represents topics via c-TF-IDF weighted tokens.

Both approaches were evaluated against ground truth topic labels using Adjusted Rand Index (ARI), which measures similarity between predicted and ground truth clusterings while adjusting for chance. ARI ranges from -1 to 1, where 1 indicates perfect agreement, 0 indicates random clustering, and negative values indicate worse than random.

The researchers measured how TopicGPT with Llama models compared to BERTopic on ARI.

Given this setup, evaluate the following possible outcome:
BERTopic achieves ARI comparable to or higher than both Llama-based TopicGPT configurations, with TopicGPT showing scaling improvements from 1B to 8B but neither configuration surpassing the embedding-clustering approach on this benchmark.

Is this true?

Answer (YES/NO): NO